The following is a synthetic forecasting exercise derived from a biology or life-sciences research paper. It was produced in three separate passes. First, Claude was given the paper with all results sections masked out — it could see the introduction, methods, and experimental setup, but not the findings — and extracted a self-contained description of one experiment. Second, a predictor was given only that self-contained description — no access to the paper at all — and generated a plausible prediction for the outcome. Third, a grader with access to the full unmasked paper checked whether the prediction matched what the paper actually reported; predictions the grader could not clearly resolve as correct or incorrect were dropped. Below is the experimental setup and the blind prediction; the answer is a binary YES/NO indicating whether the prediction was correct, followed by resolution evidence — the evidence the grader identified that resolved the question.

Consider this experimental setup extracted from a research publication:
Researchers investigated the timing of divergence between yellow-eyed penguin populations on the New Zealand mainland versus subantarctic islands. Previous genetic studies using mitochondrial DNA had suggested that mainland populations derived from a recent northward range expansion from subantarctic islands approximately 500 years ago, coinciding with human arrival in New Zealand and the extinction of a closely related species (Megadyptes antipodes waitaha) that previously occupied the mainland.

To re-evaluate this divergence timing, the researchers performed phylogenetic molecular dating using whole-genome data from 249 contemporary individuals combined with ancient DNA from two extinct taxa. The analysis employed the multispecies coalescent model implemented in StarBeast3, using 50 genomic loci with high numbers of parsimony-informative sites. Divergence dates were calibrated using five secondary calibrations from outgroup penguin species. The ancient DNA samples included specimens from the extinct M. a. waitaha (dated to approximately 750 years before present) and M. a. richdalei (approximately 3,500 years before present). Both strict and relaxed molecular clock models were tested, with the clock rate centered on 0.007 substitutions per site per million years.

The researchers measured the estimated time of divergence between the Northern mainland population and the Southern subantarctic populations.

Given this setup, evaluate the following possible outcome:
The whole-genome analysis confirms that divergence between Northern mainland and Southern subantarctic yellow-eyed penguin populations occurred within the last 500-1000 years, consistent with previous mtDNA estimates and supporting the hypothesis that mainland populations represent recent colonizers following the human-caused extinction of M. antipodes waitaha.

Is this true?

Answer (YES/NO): NO